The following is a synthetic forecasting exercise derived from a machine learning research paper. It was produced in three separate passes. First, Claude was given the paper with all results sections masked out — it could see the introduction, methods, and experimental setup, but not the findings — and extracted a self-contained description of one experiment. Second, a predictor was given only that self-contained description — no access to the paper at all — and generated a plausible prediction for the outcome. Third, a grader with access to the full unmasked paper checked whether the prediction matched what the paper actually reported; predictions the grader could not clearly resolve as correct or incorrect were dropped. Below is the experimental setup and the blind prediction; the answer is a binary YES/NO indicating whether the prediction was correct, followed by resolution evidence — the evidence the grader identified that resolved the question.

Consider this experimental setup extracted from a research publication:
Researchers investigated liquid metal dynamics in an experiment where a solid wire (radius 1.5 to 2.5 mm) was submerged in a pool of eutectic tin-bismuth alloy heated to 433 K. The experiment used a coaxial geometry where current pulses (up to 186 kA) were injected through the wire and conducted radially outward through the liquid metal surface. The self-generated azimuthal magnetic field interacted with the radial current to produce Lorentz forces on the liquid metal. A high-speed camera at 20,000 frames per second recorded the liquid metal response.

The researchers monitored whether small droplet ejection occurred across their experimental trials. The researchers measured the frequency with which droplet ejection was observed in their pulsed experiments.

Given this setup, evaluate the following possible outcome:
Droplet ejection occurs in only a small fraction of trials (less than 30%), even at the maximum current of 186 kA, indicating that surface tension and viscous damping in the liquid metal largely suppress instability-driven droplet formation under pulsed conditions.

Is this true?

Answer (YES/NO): NO